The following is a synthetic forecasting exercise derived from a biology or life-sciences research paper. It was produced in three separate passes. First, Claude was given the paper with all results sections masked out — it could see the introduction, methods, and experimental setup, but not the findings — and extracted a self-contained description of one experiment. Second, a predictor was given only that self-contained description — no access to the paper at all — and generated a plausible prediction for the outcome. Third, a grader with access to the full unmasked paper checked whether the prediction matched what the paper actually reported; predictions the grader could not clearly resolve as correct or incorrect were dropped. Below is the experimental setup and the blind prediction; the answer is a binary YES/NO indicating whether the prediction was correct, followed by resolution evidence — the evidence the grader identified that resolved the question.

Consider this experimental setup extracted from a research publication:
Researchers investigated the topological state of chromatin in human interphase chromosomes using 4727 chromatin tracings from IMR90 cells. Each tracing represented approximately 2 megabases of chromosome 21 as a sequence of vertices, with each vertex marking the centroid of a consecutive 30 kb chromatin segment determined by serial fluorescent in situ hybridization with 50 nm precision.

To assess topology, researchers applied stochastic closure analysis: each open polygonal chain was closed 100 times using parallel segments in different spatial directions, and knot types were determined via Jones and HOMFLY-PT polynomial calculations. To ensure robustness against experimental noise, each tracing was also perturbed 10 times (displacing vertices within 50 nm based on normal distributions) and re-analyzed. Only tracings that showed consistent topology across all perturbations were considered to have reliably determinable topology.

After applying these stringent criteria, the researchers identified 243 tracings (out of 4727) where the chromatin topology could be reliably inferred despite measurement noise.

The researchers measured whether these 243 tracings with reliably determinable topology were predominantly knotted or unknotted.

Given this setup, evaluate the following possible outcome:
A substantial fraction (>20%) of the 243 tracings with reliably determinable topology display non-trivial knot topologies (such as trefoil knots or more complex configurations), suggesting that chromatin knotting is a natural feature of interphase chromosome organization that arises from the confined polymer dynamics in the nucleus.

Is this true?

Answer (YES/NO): NO